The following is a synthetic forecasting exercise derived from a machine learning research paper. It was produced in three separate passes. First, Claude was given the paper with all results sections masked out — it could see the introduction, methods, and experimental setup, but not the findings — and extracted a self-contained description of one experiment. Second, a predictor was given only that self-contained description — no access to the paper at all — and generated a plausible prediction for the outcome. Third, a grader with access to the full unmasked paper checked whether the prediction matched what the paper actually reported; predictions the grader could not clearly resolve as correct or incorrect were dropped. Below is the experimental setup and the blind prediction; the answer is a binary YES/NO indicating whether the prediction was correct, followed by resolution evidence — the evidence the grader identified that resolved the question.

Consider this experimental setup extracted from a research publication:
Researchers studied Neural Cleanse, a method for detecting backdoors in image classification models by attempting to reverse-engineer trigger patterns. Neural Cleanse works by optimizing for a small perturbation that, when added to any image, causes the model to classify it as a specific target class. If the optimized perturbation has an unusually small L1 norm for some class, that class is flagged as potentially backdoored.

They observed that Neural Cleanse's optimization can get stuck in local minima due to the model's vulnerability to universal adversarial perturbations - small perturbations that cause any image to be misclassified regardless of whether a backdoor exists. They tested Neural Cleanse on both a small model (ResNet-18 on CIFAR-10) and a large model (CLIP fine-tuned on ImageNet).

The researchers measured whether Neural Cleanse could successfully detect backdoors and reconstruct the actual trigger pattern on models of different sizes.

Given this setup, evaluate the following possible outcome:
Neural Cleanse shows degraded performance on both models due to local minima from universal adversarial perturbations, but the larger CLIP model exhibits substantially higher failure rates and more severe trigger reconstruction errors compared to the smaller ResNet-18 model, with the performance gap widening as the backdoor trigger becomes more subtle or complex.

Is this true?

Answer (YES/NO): NO